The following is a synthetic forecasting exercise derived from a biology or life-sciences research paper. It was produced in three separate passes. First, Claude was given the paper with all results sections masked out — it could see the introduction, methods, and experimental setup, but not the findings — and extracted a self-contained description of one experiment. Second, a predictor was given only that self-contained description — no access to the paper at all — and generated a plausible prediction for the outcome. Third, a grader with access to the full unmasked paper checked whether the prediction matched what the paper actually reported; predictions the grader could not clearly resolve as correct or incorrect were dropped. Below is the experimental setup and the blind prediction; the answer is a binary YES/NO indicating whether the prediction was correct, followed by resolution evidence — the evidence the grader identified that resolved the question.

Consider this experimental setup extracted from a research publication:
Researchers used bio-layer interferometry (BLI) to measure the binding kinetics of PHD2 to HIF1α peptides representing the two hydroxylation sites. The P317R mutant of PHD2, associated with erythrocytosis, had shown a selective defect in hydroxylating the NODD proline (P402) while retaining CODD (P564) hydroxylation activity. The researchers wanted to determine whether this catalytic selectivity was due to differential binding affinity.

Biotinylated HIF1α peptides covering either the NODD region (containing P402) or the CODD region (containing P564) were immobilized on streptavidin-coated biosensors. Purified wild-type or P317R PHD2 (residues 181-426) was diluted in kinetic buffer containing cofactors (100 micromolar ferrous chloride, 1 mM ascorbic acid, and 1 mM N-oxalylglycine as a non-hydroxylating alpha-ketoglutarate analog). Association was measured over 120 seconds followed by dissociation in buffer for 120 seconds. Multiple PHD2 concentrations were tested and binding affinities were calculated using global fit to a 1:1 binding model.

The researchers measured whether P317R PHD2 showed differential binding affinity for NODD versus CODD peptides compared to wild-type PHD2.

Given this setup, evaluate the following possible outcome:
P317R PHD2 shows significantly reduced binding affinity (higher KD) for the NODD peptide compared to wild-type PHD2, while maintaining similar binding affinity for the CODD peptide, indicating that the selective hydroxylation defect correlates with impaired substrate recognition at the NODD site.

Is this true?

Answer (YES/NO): NO